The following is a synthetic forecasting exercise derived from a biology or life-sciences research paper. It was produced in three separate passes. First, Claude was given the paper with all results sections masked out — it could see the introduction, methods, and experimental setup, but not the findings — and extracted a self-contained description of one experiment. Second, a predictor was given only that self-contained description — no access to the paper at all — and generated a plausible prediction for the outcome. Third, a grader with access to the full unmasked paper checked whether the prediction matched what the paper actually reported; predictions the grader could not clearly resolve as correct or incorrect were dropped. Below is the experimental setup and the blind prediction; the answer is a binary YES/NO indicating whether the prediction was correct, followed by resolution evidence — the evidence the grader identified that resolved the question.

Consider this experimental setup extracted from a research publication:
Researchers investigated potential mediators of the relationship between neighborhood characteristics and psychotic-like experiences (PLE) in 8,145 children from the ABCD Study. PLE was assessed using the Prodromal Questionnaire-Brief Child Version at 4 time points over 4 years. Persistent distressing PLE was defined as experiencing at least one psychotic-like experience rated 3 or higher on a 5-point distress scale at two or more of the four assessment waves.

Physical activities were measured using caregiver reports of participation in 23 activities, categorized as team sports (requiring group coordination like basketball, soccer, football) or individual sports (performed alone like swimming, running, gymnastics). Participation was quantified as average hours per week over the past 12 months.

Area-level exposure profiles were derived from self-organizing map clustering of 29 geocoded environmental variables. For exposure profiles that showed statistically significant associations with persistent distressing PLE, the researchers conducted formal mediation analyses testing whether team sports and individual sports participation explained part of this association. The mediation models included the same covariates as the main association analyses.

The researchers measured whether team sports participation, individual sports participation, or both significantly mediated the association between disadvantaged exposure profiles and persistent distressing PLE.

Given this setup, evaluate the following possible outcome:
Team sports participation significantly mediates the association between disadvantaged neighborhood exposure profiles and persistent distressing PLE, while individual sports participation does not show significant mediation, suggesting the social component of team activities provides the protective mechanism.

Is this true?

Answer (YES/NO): NO